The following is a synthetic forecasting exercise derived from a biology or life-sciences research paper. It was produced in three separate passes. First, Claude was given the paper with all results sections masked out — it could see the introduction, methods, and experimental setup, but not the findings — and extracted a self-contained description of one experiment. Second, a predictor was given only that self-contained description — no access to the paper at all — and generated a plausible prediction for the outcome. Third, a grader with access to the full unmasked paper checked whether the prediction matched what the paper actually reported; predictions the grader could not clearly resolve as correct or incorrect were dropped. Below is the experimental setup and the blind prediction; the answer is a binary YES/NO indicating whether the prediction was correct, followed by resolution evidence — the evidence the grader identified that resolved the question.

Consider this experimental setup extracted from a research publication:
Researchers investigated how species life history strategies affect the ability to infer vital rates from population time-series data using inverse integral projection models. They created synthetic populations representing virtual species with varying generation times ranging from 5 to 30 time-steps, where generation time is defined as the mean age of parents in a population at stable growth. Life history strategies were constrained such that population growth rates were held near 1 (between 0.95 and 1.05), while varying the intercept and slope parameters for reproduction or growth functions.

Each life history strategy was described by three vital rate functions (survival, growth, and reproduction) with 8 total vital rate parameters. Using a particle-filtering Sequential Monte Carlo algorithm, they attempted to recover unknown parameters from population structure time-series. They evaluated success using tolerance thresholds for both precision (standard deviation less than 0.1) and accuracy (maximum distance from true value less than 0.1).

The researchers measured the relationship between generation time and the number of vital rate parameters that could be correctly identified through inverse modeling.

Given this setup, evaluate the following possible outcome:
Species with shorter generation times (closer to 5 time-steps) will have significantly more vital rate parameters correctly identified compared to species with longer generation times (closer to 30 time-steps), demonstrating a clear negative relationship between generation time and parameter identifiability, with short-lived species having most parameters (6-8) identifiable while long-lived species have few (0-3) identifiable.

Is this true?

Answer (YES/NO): NO